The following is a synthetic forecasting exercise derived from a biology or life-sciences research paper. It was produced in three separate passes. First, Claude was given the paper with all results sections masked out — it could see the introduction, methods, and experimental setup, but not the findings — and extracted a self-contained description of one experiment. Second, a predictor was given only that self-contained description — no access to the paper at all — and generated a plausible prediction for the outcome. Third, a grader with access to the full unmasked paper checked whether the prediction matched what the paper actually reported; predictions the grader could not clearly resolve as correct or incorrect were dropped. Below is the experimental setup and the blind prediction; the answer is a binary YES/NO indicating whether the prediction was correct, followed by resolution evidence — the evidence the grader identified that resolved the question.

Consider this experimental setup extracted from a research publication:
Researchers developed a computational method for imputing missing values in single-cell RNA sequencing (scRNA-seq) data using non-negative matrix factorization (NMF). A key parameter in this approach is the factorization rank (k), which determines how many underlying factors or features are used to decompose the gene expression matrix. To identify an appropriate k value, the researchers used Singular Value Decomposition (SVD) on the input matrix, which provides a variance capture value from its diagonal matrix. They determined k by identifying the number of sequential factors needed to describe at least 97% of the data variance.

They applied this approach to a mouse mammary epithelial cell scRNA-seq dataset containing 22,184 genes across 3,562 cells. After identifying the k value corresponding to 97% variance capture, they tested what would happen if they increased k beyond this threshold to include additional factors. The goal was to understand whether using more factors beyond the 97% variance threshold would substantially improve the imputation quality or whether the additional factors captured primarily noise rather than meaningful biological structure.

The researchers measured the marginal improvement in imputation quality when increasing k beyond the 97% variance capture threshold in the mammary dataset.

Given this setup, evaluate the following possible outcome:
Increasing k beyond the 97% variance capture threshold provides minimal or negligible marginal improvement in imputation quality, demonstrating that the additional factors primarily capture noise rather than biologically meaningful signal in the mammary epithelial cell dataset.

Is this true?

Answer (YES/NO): YES